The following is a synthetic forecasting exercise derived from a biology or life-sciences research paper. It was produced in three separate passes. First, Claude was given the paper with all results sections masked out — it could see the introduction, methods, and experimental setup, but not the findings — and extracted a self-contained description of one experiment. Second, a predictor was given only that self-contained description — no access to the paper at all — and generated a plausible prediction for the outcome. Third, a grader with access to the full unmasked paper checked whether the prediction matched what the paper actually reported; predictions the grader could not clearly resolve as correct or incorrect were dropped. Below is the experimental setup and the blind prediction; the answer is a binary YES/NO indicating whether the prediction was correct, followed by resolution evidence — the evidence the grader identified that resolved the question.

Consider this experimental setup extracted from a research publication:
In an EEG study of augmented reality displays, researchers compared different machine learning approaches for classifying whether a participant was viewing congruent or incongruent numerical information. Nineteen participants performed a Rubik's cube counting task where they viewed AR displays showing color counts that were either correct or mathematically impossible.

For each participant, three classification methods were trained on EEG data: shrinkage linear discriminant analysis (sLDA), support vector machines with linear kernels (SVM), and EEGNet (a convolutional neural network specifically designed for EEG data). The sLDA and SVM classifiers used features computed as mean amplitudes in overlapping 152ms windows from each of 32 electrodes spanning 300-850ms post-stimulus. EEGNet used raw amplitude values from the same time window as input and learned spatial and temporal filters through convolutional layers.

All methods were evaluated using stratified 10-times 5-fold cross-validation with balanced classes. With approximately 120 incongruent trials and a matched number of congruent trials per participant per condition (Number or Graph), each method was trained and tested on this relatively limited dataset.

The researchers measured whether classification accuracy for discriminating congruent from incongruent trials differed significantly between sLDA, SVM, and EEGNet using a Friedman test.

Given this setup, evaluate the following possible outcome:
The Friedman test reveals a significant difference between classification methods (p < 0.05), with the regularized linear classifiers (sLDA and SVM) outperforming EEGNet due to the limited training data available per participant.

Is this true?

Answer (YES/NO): NO